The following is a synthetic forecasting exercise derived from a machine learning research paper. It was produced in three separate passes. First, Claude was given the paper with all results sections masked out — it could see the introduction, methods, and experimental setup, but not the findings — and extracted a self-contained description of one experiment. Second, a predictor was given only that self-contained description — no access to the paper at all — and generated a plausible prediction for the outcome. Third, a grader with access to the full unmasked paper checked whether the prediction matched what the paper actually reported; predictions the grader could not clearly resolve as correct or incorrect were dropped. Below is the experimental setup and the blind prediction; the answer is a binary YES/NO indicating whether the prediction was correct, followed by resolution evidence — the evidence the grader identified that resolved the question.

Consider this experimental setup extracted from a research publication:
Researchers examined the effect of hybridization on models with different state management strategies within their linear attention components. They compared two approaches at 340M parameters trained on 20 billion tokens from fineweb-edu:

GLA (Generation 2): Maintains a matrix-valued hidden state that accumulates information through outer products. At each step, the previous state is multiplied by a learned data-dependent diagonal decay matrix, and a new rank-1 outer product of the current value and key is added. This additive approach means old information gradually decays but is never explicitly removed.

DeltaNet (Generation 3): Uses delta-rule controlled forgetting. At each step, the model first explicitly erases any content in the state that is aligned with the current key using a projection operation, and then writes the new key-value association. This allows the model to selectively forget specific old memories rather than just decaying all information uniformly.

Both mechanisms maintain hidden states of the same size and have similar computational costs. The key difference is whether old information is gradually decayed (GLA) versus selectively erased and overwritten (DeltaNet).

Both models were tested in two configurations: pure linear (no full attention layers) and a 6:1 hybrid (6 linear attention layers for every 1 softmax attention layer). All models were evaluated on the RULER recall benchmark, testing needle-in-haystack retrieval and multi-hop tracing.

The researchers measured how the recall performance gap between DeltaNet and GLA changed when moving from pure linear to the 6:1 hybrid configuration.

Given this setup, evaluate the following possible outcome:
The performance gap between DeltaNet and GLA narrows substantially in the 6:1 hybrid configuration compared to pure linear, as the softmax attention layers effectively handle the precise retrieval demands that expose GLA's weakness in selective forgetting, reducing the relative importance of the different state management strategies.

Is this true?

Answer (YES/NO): YES